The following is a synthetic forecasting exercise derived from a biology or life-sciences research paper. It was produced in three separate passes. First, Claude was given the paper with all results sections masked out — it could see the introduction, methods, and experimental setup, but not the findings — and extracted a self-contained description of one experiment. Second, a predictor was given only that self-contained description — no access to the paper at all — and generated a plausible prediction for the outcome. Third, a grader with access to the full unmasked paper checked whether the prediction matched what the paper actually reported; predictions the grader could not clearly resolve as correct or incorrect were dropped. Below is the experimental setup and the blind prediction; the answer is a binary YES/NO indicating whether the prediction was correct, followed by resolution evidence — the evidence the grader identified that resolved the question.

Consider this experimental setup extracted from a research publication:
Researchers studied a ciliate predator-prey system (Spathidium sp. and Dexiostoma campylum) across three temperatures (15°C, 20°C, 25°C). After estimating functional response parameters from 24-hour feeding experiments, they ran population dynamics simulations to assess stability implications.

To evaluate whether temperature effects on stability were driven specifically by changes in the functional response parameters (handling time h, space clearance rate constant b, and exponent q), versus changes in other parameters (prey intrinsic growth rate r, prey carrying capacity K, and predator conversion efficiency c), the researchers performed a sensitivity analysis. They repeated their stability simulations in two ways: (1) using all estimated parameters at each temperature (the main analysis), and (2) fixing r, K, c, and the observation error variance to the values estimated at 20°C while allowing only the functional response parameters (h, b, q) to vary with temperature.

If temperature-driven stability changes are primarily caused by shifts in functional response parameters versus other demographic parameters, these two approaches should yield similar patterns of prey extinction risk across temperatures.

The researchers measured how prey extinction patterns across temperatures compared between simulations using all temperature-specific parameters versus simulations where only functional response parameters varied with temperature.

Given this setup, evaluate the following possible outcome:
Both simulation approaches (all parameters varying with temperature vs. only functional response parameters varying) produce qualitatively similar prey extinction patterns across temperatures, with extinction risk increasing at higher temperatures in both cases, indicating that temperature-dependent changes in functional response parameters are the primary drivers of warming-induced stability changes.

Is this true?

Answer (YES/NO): YES